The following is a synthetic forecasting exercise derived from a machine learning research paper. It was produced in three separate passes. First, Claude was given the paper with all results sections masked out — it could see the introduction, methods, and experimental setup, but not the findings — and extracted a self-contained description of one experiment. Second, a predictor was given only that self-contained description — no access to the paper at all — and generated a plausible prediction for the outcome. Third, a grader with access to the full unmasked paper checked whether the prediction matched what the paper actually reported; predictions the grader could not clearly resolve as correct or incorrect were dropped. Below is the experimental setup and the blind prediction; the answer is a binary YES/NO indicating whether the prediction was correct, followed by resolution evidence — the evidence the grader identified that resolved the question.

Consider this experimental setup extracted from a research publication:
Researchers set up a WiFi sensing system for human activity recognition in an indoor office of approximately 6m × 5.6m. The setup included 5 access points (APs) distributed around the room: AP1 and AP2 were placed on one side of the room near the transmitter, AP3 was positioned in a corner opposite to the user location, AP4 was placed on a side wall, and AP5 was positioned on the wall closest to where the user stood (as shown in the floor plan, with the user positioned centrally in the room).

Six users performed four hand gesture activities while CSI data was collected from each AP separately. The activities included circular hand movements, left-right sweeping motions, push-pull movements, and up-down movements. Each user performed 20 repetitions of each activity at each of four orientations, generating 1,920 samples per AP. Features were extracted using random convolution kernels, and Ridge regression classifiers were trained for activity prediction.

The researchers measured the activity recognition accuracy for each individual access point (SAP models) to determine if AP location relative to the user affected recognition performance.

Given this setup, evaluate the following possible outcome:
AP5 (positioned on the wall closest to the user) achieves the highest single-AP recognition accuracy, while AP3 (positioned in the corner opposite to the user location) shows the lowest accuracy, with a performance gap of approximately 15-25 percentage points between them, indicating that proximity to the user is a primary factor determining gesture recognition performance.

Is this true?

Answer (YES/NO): NO